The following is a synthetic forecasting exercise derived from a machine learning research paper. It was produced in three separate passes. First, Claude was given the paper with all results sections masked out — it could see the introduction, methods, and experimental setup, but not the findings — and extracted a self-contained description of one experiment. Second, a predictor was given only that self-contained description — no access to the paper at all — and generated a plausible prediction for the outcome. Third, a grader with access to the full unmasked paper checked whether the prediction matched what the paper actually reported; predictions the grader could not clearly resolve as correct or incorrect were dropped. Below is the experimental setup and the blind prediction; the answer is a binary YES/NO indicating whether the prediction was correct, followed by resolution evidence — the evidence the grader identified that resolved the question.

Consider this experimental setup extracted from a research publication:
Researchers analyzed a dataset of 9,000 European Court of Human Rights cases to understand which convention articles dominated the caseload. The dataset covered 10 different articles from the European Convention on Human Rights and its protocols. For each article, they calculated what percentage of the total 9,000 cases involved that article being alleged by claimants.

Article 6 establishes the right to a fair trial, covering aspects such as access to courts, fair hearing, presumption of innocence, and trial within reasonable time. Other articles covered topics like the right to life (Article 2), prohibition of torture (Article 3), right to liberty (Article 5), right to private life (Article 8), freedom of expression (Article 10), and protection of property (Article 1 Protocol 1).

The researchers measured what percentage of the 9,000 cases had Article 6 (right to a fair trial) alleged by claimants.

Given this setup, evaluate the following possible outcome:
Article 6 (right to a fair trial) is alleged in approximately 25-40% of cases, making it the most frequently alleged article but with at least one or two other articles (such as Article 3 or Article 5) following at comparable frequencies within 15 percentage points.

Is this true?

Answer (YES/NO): NO